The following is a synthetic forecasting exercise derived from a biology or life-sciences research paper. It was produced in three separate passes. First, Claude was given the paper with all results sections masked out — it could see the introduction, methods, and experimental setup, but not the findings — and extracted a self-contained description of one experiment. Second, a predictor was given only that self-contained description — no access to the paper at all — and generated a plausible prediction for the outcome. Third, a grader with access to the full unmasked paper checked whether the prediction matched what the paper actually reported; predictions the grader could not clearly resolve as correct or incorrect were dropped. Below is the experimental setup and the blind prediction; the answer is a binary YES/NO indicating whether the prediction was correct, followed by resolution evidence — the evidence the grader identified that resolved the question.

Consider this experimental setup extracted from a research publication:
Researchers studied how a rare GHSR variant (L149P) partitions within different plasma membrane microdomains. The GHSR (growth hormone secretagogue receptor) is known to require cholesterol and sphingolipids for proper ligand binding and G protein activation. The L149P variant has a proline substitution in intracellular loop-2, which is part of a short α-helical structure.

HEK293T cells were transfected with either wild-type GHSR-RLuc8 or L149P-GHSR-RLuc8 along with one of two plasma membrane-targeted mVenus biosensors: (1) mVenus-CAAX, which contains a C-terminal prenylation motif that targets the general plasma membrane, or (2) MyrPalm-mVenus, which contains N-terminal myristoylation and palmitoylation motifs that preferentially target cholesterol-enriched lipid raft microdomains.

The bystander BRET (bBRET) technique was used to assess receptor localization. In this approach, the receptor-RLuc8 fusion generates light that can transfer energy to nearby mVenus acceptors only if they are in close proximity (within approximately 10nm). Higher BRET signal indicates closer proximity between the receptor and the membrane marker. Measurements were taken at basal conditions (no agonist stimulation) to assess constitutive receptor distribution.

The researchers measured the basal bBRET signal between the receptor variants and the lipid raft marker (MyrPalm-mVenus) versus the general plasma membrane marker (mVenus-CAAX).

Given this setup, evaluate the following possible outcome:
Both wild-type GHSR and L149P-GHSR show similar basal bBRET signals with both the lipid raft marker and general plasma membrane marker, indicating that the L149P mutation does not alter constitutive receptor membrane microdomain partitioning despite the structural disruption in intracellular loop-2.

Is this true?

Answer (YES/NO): NO